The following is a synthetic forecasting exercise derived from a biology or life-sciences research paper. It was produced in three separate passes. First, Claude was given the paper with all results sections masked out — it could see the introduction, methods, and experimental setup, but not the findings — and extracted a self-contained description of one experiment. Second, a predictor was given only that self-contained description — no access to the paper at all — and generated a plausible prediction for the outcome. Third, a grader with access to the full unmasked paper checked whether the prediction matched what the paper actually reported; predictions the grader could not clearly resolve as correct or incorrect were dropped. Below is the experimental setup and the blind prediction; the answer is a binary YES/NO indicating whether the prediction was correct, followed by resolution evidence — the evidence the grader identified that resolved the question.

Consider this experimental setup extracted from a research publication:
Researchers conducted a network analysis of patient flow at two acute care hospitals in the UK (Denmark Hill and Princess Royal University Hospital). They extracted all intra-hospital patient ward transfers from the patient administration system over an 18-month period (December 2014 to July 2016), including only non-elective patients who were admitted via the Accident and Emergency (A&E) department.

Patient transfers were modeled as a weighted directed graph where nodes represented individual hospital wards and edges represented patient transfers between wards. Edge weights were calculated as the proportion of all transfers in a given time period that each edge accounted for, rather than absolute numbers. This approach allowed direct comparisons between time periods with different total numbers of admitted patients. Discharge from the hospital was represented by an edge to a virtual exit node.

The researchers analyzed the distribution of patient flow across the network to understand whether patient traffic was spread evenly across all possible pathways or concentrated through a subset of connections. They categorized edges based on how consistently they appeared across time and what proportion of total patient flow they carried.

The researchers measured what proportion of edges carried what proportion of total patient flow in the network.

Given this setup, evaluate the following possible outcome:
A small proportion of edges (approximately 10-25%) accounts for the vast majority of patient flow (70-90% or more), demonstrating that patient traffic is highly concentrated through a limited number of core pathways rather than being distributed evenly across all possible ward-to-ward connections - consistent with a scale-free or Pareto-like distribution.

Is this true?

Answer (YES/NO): YES